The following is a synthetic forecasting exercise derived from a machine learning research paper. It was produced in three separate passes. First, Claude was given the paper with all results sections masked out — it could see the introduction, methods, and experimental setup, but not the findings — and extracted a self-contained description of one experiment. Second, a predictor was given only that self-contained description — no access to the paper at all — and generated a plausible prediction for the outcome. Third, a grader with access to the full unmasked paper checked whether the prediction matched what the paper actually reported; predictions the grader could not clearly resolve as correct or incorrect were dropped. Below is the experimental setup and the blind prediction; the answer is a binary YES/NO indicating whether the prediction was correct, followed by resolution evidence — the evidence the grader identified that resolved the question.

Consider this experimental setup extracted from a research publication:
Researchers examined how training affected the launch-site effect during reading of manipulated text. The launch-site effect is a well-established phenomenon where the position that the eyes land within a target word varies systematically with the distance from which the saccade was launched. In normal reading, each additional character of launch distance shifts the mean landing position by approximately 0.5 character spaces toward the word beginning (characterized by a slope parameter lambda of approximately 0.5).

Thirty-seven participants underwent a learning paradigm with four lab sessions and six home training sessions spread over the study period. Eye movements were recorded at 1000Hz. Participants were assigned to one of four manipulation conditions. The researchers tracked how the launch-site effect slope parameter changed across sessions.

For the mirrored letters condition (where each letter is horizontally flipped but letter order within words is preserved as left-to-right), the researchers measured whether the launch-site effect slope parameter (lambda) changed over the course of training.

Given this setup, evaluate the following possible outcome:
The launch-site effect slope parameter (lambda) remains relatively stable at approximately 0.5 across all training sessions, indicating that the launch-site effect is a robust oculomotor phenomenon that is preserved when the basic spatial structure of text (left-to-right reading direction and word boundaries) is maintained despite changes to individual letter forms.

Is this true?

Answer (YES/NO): NO